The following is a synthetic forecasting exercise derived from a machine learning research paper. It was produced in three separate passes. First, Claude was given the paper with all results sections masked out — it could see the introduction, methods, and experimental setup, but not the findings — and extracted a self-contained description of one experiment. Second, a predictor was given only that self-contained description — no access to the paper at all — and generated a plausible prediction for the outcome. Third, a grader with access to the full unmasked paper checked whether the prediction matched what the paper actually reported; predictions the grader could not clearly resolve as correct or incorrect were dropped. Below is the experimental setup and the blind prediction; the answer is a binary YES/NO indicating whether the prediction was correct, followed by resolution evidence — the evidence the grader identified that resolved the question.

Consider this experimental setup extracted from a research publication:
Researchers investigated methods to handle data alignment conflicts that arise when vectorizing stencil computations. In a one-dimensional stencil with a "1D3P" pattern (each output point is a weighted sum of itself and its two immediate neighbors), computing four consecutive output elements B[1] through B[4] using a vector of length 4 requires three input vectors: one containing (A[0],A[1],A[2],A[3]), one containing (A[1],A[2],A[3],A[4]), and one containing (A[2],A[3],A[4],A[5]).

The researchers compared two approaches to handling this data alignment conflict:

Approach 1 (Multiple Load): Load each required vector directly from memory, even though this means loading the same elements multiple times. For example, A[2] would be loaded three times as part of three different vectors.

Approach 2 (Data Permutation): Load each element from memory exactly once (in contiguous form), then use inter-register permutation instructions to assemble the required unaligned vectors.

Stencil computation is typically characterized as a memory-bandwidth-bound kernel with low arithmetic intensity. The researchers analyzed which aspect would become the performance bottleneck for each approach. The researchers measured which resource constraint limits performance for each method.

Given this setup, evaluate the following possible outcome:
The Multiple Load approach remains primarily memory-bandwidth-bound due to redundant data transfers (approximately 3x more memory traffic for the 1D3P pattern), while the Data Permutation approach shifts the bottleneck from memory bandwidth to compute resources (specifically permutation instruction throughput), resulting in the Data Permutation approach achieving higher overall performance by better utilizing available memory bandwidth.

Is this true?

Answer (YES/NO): NO